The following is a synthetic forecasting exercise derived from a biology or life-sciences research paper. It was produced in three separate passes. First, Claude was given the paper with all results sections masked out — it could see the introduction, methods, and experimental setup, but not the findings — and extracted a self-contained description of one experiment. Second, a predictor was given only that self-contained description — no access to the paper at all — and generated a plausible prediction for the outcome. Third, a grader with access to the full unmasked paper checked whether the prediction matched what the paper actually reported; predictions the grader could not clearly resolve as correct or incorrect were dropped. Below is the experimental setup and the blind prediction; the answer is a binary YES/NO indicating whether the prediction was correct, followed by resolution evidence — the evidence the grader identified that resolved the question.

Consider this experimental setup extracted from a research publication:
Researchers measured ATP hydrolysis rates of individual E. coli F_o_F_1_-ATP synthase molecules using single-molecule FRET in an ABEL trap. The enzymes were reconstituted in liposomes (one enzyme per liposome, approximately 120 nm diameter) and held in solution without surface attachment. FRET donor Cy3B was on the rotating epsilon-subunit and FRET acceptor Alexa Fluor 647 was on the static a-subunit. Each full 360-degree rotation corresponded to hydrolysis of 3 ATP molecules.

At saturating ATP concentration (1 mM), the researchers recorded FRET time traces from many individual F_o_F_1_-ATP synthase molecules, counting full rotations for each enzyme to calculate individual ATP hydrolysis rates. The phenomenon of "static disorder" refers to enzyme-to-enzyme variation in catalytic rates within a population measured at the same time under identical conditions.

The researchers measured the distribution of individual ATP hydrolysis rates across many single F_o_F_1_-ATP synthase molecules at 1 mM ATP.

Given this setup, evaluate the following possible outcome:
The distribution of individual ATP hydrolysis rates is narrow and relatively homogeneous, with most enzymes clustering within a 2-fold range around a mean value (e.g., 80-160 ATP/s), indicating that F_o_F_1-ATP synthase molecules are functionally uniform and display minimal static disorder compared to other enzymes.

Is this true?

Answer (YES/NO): NO